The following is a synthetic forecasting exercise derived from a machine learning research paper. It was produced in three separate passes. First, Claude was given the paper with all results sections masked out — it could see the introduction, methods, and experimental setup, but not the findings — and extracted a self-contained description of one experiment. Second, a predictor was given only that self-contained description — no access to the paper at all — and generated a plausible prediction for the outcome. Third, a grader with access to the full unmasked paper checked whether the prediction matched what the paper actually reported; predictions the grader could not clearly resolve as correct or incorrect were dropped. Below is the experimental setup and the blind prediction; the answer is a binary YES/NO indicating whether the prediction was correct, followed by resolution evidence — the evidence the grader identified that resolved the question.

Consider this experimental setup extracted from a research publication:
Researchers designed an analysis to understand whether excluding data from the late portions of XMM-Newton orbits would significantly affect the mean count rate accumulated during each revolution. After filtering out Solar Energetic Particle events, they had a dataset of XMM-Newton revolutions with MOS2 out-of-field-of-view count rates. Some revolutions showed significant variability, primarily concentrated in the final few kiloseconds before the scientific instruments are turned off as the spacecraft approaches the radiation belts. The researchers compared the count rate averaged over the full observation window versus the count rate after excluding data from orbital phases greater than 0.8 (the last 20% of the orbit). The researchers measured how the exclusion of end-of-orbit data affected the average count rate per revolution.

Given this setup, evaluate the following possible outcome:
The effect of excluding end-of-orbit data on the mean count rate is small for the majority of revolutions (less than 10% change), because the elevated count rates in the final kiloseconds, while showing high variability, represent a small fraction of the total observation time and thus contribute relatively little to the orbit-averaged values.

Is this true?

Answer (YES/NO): YES